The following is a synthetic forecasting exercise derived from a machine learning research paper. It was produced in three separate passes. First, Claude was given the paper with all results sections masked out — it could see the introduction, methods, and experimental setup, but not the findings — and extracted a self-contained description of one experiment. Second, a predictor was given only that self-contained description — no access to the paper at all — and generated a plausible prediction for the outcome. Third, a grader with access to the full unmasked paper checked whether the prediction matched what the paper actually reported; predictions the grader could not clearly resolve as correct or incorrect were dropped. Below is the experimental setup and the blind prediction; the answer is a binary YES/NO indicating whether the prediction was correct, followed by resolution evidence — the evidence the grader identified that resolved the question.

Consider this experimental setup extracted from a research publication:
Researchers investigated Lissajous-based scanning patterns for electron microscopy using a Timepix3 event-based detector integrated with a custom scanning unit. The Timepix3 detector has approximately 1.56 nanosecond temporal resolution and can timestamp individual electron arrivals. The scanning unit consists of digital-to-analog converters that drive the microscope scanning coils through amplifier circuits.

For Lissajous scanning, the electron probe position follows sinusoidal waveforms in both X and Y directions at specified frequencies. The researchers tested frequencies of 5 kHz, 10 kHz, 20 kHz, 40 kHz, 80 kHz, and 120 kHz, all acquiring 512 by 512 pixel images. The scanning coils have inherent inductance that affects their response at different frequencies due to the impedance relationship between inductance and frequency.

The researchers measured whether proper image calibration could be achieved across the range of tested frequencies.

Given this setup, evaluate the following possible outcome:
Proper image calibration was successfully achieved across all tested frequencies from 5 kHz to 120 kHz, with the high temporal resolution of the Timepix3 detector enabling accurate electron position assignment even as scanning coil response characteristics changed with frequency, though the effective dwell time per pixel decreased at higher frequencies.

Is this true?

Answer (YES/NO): NO